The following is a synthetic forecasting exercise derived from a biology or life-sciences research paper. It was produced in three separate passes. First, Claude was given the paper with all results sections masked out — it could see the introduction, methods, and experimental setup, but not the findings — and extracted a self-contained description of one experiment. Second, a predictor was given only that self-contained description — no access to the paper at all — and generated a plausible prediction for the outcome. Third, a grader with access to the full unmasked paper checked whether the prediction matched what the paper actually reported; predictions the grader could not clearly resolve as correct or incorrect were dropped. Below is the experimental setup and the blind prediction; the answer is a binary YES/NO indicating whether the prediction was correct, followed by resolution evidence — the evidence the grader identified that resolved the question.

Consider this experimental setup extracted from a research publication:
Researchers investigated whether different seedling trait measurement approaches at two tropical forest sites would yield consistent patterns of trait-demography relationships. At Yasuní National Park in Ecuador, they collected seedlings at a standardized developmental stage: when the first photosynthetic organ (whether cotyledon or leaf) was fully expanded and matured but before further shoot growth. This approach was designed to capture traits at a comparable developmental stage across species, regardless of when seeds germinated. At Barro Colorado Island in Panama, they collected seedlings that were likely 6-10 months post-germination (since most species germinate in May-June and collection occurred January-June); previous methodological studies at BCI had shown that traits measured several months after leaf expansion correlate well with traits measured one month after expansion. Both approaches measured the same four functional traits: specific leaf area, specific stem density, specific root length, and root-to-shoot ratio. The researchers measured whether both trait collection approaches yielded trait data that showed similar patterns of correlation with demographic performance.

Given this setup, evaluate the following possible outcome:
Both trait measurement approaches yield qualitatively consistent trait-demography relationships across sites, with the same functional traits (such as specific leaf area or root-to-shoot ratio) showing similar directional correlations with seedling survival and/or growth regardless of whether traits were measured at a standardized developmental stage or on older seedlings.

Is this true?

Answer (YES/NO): YES